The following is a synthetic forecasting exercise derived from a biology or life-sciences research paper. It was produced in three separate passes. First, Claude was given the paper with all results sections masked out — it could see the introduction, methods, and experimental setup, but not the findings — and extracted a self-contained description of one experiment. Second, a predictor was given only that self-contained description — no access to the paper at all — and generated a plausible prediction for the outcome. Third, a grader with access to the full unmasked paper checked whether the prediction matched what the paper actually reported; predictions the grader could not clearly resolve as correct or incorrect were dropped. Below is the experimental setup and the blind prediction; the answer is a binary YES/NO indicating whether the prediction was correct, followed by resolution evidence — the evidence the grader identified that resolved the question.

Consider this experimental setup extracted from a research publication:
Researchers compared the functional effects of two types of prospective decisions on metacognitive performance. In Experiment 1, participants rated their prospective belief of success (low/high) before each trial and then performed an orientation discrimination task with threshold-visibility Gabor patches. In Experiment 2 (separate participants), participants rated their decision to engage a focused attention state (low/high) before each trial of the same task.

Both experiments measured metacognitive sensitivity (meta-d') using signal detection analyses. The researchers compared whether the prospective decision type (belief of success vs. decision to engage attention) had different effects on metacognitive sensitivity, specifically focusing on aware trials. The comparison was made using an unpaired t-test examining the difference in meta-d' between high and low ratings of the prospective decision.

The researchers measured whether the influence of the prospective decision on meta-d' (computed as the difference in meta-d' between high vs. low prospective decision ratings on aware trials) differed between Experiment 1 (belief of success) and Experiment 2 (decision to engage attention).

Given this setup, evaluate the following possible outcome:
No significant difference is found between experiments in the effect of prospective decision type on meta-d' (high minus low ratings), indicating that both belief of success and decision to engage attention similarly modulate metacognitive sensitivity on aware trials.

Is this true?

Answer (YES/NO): NO